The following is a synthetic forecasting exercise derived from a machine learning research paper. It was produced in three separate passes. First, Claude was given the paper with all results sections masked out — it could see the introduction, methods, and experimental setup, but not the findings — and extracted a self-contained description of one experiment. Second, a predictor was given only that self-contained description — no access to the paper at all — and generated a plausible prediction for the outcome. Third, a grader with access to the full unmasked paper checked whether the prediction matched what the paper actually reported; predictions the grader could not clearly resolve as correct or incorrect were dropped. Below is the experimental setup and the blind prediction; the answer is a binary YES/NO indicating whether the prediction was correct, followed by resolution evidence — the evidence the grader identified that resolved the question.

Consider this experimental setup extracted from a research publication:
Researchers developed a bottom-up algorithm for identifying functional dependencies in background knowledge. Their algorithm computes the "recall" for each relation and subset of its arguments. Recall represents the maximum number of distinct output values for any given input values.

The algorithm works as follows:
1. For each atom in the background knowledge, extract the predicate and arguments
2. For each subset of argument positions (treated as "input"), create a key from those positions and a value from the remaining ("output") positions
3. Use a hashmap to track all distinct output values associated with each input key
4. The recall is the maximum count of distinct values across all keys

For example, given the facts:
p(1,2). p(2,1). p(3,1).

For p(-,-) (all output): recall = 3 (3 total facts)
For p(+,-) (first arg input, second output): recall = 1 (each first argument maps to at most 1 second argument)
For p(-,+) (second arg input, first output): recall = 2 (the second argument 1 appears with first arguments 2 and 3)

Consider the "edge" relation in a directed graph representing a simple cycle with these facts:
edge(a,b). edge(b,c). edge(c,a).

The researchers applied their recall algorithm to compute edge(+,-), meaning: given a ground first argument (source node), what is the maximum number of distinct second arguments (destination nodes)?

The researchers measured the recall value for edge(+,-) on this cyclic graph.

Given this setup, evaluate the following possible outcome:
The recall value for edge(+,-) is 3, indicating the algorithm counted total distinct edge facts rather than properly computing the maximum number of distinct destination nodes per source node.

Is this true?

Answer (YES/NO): NO